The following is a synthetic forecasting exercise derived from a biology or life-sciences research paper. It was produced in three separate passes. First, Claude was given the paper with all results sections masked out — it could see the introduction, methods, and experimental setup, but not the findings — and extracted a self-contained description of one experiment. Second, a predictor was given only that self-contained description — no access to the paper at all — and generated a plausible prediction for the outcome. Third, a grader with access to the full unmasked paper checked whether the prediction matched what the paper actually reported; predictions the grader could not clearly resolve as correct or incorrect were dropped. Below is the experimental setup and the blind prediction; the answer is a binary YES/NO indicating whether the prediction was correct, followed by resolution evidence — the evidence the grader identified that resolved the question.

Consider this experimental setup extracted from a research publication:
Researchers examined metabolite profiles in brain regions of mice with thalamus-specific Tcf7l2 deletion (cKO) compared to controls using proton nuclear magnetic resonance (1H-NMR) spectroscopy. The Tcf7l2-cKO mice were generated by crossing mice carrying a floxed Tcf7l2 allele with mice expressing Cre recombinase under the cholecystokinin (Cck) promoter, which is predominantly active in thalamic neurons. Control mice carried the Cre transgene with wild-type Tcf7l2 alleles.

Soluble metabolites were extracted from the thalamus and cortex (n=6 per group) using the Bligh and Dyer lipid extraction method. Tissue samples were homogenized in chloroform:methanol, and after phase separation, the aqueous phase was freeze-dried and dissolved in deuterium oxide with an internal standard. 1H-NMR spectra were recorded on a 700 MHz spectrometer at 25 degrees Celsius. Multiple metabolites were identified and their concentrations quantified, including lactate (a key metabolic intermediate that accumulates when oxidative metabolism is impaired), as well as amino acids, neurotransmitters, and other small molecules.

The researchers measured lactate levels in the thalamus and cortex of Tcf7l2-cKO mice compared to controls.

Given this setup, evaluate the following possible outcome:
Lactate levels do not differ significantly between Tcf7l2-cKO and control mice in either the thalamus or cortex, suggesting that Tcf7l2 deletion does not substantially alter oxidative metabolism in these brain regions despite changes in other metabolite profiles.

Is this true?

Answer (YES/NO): NO